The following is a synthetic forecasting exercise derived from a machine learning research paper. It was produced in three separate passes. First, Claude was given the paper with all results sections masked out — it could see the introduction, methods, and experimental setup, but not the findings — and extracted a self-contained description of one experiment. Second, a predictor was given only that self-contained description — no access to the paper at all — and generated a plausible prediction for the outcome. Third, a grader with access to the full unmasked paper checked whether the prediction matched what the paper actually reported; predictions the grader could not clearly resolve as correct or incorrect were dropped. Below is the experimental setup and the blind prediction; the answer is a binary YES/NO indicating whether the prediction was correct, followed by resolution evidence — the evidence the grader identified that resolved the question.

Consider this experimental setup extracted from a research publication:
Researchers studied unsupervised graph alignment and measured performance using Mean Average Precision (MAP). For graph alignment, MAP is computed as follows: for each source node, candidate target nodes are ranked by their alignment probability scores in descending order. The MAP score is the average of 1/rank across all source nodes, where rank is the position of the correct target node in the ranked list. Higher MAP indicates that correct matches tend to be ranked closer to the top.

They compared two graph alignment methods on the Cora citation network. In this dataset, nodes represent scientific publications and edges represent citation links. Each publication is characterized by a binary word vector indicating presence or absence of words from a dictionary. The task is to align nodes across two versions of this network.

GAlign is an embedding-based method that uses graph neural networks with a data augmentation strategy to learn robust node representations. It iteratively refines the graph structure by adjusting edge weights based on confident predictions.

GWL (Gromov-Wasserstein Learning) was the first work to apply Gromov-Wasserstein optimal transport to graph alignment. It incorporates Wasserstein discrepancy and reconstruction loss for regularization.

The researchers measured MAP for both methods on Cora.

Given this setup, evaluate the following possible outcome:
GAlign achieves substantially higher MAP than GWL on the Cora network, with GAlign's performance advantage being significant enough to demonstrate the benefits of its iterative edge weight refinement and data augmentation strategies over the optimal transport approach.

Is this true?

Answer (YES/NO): YES